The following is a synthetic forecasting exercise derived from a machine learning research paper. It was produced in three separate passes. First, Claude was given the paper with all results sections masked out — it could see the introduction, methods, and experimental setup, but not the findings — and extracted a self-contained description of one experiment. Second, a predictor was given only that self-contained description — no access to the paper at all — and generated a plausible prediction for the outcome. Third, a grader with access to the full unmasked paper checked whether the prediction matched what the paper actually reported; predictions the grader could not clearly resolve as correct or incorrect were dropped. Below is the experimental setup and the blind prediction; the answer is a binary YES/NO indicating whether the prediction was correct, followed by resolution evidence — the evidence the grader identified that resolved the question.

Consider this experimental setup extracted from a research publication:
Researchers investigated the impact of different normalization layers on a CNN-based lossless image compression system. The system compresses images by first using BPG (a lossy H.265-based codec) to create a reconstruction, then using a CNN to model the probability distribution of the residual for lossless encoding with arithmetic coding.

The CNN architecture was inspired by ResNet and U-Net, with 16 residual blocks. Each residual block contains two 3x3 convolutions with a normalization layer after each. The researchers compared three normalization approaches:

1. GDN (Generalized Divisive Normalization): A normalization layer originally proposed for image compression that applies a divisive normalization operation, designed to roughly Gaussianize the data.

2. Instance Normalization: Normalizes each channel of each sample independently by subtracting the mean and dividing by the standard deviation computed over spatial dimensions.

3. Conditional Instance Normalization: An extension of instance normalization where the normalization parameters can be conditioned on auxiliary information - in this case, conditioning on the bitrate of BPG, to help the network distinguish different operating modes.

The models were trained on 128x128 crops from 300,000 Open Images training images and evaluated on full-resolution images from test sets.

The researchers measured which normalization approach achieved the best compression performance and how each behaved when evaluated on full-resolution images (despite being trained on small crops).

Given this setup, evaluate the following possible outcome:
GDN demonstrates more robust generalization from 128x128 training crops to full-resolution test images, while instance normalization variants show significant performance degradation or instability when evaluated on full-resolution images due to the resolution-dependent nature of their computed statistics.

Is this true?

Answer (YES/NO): YES